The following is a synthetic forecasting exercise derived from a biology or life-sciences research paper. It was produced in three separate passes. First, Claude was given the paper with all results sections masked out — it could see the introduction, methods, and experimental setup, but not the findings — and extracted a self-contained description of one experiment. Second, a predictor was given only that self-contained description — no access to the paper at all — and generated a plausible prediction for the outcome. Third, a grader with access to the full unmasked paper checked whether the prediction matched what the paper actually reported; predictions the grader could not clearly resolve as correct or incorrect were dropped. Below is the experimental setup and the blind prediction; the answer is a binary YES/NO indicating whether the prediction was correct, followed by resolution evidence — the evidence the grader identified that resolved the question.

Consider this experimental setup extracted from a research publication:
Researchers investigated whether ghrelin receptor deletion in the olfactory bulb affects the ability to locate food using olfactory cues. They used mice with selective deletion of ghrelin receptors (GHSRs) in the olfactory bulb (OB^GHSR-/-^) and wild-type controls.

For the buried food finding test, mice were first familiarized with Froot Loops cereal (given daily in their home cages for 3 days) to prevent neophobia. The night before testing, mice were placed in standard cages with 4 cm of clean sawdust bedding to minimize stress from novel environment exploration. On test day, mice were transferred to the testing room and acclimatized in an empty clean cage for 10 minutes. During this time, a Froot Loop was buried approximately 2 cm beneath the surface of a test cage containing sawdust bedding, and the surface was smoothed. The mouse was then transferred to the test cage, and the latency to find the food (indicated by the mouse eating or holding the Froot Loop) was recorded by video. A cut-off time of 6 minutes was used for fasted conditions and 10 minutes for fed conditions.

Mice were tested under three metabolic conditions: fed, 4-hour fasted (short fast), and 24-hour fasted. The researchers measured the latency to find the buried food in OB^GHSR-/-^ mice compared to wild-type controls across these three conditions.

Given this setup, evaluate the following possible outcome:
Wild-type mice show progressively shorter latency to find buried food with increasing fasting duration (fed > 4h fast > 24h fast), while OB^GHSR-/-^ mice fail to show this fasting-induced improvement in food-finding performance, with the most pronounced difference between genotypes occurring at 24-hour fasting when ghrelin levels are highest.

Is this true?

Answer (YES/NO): NO